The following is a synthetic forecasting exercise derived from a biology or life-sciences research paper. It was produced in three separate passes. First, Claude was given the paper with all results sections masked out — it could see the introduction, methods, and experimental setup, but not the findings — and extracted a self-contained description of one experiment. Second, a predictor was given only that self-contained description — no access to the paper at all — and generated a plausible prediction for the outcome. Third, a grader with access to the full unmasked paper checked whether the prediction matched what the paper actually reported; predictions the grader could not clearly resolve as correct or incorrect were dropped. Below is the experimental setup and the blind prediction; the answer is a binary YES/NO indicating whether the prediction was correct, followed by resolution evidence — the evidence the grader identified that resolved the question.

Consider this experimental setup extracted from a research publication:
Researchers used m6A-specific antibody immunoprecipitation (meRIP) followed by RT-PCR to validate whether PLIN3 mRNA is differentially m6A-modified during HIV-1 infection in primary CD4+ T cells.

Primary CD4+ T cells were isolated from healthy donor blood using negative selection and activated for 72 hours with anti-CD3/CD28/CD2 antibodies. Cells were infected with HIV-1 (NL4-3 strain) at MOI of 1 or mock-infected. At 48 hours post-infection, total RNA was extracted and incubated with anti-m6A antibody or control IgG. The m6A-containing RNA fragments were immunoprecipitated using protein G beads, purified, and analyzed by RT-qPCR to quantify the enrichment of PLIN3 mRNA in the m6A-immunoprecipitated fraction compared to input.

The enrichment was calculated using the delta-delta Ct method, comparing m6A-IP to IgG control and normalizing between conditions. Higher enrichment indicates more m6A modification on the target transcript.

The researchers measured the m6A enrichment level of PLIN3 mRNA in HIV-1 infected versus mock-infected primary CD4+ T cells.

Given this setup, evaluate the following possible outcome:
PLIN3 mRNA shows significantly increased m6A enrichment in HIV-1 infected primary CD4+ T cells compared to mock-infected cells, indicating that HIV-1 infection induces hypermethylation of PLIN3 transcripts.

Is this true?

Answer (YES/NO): YES